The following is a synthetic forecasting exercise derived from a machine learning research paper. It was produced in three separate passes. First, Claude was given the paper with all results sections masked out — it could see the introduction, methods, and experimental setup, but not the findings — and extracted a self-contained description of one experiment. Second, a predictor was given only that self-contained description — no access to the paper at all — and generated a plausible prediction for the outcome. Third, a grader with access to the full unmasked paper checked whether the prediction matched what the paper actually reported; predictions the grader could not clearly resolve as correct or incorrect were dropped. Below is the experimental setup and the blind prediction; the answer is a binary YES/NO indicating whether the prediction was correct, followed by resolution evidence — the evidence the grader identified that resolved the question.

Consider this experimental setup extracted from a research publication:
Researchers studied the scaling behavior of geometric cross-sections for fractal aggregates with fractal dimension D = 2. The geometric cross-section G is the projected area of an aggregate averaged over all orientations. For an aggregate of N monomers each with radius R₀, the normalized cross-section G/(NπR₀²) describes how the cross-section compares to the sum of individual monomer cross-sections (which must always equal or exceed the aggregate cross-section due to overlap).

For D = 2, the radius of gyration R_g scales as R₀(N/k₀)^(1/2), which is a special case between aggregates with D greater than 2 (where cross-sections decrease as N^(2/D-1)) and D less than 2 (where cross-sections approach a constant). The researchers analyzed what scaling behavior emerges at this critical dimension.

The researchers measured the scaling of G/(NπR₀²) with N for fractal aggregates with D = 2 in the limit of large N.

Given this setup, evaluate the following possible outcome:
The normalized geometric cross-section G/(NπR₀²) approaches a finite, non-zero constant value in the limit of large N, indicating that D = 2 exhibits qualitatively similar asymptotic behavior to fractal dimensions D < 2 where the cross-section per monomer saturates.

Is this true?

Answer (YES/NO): NO